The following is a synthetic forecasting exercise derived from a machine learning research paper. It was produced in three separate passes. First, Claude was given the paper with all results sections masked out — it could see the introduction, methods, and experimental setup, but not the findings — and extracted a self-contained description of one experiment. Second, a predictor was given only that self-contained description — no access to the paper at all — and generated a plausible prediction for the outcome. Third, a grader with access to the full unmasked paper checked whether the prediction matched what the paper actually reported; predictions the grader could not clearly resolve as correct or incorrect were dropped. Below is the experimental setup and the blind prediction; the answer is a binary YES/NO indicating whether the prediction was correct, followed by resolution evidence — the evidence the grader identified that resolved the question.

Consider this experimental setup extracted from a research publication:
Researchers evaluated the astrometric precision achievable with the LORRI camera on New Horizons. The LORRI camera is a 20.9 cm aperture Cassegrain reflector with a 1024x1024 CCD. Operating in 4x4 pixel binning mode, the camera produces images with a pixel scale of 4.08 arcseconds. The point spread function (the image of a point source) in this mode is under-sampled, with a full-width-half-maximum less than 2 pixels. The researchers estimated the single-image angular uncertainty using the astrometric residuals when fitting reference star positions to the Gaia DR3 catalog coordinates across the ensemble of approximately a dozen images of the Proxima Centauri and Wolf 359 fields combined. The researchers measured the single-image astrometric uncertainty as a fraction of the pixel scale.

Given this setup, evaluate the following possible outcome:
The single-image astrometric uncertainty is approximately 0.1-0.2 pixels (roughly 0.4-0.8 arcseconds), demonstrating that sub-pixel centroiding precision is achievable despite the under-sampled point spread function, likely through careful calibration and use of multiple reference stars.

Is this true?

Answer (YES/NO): YES